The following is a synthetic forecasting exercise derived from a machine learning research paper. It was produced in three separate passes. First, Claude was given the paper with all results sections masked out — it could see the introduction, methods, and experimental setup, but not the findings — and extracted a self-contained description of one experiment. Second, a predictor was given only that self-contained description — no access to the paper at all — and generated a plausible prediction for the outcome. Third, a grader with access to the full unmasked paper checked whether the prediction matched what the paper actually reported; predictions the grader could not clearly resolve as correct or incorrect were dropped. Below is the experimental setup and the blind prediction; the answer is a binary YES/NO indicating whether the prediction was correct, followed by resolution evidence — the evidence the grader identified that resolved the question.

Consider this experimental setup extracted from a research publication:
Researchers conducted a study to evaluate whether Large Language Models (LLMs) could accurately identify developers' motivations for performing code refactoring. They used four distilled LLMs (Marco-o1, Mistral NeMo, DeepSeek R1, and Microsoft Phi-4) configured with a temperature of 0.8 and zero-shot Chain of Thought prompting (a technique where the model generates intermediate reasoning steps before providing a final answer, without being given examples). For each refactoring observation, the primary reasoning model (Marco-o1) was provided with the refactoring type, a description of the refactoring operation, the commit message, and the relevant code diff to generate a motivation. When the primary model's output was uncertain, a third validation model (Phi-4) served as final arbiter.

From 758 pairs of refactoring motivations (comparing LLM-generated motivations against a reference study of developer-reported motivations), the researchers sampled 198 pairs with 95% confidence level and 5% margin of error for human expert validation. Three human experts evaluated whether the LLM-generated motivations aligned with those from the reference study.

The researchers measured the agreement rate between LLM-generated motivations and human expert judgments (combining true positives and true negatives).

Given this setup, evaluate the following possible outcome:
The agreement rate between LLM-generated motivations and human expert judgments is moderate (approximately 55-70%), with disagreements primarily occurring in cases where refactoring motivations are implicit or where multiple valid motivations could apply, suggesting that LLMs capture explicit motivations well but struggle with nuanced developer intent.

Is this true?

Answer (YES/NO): NO